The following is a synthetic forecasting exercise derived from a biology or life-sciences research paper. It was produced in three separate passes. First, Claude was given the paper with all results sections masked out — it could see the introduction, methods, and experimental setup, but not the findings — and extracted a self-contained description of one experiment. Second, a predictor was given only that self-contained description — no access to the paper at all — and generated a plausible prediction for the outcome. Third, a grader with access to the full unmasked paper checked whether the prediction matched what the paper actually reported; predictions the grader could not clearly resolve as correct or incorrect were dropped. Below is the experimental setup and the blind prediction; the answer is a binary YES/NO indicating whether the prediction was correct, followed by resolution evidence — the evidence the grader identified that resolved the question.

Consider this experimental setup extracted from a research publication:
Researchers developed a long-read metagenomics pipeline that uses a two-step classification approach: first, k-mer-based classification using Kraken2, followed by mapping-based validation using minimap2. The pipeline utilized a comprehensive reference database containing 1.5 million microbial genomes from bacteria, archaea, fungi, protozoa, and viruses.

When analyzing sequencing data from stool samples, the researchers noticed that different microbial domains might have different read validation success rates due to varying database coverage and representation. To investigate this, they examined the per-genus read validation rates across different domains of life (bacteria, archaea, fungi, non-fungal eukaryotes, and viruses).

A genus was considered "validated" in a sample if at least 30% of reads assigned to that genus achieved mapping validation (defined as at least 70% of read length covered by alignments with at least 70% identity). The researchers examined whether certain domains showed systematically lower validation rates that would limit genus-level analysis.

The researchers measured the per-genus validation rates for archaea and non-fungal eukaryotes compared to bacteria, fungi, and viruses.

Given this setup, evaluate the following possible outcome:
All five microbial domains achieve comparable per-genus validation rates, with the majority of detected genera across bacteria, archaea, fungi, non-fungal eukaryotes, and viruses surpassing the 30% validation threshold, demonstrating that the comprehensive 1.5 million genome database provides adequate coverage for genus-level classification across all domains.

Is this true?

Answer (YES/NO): NO